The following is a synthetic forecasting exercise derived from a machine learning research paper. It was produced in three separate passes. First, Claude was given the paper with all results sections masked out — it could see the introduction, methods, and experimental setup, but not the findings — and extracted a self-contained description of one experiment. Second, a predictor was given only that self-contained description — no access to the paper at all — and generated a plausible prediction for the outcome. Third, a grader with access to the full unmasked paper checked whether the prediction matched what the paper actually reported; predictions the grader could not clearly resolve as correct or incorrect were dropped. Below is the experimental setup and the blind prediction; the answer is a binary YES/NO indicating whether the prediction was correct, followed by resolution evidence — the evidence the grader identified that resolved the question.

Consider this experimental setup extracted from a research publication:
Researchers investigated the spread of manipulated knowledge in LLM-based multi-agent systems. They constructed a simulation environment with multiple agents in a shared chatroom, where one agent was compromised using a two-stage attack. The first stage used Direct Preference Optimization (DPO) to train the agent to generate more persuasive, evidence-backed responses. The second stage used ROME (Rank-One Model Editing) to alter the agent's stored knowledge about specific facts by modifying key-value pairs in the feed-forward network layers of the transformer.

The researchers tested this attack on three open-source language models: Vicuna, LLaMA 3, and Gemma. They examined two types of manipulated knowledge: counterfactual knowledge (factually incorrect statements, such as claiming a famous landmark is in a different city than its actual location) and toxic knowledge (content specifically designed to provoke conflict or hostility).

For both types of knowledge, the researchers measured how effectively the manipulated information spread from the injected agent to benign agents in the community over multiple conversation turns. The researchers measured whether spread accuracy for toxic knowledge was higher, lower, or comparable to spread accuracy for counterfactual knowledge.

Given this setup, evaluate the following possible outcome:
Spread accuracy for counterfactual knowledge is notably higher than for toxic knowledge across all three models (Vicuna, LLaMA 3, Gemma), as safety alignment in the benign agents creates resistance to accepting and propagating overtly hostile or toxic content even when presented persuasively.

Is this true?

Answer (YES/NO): YES